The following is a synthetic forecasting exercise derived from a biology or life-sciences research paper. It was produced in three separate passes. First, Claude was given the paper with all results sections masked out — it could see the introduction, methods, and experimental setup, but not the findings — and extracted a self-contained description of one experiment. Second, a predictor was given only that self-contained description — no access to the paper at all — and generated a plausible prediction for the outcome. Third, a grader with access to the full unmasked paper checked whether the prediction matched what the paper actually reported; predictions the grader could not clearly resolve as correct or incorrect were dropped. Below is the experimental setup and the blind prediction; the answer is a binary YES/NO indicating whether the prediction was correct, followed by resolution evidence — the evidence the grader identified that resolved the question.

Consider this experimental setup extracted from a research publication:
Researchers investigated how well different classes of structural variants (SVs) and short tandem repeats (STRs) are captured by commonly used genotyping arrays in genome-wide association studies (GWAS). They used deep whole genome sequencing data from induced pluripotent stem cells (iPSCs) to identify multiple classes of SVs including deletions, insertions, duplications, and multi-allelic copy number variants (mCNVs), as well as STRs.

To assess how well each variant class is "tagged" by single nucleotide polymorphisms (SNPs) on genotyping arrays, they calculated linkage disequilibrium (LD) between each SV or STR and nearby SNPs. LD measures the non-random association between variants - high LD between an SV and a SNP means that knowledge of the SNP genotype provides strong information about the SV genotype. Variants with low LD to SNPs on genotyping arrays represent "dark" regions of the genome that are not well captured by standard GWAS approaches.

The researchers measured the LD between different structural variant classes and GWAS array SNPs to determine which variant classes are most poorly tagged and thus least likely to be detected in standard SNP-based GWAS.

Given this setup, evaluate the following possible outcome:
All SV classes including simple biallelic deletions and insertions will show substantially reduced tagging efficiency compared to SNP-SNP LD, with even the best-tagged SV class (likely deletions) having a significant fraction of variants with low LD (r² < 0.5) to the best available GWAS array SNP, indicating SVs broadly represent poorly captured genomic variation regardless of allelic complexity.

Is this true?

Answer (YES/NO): NO